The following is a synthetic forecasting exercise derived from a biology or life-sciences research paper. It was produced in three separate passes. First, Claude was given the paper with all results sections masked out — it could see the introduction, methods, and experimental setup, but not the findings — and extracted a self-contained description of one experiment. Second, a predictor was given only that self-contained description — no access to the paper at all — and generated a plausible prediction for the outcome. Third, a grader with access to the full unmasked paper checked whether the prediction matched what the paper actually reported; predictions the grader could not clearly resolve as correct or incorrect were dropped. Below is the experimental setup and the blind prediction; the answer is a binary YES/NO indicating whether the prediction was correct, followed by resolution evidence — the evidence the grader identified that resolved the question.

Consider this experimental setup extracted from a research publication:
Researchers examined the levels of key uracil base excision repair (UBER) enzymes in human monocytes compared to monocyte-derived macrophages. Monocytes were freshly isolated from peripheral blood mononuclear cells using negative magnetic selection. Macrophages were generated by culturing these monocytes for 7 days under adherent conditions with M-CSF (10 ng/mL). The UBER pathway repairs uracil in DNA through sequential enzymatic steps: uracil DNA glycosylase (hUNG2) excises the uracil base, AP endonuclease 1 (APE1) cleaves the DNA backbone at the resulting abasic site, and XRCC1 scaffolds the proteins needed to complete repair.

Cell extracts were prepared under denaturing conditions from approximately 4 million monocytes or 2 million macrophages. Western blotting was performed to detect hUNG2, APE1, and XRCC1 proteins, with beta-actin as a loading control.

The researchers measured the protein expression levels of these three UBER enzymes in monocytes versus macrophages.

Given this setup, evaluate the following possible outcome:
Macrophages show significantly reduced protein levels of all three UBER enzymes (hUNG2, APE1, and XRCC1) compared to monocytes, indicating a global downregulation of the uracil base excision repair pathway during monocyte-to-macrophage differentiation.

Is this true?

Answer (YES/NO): NO